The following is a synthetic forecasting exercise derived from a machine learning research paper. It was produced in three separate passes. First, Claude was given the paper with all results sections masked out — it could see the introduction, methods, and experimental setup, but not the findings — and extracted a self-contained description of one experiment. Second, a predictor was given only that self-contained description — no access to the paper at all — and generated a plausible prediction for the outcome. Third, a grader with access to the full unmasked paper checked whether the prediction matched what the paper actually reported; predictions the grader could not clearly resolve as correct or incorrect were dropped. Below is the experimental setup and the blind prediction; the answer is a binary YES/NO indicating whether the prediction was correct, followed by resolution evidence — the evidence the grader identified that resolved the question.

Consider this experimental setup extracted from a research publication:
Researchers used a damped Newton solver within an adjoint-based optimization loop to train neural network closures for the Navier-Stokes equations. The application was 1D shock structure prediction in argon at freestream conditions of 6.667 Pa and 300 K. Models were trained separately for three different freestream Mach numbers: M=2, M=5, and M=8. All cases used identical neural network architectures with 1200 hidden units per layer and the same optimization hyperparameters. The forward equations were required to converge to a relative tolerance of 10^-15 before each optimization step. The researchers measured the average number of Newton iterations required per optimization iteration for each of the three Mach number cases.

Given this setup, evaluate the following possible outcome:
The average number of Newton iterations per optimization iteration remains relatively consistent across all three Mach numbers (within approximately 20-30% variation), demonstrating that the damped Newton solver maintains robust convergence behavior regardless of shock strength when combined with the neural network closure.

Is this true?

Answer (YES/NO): NO